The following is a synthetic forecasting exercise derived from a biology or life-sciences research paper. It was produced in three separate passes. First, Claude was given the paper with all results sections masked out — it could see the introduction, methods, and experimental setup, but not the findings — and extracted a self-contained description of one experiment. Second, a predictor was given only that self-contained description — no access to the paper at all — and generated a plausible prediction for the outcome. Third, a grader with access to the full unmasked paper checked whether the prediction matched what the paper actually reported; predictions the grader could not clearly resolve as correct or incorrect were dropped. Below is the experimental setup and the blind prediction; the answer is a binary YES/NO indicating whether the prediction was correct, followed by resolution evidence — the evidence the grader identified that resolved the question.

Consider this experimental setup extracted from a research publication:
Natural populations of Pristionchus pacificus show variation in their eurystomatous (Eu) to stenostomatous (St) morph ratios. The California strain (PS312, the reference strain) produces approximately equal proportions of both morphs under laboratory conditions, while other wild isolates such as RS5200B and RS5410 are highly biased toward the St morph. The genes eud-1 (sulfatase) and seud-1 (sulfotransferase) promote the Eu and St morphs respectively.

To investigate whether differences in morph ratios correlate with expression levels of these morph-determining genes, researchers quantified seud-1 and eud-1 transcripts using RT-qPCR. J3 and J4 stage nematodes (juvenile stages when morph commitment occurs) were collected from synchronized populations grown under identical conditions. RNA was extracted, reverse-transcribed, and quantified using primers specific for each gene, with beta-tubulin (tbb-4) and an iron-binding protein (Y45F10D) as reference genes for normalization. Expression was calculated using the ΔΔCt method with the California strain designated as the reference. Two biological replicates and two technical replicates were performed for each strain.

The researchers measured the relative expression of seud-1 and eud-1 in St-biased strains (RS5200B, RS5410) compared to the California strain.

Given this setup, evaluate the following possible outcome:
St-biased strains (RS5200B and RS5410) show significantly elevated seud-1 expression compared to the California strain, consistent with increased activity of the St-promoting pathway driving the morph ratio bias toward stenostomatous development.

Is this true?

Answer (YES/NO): NO